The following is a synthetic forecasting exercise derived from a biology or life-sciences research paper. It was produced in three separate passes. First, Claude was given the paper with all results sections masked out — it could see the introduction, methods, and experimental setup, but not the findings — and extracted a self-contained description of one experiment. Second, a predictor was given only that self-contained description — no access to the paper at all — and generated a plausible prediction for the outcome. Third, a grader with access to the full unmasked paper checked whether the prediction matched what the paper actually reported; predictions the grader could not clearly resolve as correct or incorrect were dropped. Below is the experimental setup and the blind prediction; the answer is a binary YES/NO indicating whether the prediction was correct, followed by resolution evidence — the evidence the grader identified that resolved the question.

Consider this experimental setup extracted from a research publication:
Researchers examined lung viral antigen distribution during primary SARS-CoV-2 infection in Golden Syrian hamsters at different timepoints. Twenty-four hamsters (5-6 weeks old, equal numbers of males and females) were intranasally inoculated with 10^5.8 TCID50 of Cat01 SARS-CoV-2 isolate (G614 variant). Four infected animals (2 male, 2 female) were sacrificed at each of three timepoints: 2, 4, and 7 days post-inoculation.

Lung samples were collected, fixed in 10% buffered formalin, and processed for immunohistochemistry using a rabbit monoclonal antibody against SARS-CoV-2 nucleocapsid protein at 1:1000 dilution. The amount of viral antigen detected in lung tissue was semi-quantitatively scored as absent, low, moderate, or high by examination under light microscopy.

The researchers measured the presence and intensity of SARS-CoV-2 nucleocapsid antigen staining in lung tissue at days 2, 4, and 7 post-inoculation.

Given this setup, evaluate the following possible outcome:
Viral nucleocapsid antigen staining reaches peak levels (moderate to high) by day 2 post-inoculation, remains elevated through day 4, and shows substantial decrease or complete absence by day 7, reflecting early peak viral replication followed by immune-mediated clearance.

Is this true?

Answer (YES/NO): NO